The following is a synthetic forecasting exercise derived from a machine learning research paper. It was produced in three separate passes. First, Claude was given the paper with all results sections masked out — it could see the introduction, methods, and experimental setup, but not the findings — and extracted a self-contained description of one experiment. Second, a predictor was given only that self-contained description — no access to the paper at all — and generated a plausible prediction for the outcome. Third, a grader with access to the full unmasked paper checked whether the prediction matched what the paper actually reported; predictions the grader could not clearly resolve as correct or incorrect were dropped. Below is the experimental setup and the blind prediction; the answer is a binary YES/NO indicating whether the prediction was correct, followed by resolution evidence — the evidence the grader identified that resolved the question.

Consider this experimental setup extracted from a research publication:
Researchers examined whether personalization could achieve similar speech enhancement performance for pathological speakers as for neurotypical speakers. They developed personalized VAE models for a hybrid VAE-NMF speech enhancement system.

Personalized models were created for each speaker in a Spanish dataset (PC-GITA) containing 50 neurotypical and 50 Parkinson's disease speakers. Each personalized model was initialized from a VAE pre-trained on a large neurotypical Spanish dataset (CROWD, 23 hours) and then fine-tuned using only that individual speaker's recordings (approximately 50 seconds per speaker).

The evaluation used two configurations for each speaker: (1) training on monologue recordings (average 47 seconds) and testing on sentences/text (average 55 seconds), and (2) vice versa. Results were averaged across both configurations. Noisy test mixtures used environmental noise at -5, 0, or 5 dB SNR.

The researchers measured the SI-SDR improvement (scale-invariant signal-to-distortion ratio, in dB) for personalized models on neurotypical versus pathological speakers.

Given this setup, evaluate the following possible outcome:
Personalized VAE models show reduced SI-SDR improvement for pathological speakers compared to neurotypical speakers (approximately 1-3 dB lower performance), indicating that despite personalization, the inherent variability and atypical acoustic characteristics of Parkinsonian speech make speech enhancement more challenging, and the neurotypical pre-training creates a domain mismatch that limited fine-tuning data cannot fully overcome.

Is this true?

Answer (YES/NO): NO